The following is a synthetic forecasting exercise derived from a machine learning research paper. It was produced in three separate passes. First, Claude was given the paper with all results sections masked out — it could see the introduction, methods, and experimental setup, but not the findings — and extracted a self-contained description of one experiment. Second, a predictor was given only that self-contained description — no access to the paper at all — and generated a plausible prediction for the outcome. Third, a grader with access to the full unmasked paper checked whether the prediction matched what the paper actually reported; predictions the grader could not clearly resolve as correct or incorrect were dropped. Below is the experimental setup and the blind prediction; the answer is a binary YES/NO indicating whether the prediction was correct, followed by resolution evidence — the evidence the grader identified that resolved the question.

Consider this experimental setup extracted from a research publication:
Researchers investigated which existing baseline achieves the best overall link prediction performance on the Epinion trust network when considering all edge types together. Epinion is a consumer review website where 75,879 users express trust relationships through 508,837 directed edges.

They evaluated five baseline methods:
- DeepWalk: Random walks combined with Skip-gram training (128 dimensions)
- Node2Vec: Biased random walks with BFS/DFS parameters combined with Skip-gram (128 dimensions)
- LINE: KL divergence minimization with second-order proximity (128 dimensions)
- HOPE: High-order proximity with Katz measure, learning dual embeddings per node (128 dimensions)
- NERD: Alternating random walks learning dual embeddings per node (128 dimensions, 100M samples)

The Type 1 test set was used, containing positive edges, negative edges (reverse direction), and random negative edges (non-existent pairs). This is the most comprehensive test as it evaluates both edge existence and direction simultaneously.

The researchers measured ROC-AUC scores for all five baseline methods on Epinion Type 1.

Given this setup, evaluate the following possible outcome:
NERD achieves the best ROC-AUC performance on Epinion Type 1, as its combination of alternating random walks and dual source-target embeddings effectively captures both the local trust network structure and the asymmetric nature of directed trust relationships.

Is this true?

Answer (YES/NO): NO